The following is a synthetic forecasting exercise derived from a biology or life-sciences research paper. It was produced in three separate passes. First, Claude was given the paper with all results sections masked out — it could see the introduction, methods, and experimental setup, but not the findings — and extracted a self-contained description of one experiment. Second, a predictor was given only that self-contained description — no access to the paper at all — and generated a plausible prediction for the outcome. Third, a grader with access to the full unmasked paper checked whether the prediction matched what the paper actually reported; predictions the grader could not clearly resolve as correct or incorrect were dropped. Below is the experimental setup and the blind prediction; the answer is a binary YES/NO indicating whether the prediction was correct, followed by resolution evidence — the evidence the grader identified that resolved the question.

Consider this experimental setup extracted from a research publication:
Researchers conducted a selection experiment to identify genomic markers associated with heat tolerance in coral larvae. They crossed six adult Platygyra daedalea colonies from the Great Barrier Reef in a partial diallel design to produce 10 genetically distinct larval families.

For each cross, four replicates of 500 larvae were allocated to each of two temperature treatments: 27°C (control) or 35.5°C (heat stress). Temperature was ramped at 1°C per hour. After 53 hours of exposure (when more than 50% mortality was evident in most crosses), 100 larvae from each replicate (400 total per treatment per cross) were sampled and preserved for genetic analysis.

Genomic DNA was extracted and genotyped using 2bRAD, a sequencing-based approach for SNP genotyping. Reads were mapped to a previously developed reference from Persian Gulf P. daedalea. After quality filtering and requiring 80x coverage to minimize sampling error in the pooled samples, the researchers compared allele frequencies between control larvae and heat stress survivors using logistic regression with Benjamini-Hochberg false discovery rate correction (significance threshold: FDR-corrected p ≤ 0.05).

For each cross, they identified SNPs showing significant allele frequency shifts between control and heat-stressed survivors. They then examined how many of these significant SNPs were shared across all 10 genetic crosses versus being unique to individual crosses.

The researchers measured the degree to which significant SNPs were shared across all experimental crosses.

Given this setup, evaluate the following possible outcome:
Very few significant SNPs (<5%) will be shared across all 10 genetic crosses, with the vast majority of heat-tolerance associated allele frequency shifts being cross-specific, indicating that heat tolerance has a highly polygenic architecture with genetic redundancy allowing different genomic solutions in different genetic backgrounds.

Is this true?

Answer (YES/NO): YES